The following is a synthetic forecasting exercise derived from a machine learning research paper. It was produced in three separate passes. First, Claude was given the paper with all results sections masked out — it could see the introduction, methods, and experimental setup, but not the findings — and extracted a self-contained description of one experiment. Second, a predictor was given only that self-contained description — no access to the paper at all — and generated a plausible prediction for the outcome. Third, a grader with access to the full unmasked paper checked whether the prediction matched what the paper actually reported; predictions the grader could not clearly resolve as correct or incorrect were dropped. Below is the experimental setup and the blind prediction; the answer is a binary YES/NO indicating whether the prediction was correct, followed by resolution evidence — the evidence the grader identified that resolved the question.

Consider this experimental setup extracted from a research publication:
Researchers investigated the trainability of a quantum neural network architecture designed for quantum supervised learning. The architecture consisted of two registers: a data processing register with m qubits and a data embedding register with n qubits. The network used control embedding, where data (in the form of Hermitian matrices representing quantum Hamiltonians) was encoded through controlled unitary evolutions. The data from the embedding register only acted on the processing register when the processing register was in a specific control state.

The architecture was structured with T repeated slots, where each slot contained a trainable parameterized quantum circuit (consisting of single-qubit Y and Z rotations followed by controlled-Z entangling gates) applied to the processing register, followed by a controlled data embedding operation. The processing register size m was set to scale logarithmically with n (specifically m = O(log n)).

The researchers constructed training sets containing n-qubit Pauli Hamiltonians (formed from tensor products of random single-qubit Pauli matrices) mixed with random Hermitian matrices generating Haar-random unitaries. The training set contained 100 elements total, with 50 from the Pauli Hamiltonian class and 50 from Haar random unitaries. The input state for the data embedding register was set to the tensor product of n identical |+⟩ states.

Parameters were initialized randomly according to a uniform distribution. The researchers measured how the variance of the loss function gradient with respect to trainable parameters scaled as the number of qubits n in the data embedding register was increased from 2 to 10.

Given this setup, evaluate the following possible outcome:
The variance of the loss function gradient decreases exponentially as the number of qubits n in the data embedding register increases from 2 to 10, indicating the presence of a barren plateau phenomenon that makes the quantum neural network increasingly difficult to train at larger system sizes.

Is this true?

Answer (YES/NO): NO